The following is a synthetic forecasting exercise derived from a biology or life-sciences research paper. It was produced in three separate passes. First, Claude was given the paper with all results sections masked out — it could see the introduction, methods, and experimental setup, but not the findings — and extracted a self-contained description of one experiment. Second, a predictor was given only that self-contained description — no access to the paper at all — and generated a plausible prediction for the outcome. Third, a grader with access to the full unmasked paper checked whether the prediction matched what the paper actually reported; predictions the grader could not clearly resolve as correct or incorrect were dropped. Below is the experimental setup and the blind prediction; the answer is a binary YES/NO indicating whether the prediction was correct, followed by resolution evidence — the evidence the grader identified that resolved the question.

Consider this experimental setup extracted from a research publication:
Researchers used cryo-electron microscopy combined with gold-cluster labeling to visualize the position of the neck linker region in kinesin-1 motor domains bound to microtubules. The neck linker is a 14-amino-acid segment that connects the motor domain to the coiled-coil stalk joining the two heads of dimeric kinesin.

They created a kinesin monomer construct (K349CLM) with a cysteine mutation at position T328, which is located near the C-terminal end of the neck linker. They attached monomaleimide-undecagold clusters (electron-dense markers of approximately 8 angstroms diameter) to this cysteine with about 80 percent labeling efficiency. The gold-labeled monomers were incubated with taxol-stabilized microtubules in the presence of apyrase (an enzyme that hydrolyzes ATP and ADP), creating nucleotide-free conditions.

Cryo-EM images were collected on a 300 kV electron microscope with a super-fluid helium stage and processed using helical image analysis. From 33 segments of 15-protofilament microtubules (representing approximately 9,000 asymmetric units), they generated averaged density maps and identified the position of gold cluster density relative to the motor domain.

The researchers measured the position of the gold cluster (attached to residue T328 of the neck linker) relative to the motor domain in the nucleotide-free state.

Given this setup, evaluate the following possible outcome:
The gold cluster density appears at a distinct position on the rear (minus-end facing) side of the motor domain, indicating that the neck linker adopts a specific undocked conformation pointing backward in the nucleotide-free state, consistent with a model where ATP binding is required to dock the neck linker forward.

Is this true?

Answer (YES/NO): NO